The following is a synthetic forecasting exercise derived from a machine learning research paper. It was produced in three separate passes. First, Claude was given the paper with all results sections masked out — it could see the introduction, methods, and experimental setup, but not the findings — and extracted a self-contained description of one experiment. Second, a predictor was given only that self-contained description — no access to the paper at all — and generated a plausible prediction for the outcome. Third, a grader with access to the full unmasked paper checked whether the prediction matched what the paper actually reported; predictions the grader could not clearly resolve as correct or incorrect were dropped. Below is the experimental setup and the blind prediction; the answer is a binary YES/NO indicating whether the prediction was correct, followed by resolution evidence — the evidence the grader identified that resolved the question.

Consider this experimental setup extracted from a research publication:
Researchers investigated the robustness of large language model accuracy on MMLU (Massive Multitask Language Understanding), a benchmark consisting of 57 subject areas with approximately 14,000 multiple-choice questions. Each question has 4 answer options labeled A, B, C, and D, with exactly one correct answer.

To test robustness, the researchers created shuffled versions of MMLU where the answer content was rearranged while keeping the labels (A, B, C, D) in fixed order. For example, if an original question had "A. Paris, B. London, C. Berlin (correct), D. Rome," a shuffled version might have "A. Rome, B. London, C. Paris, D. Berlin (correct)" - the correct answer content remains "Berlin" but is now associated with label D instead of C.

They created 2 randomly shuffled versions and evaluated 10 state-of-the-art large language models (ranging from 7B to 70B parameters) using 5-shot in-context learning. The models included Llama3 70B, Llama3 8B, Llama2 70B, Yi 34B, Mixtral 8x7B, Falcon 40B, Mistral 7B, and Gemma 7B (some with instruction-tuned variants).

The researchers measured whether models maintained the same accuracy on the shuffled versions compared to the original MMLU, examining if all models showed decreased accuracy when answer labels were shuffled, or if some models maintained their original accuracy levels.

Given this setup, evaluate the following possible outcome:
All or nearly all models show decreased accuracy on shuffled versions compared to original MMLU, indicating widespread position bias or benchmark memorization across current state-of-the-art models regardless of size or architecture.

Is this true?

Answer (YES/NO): YES